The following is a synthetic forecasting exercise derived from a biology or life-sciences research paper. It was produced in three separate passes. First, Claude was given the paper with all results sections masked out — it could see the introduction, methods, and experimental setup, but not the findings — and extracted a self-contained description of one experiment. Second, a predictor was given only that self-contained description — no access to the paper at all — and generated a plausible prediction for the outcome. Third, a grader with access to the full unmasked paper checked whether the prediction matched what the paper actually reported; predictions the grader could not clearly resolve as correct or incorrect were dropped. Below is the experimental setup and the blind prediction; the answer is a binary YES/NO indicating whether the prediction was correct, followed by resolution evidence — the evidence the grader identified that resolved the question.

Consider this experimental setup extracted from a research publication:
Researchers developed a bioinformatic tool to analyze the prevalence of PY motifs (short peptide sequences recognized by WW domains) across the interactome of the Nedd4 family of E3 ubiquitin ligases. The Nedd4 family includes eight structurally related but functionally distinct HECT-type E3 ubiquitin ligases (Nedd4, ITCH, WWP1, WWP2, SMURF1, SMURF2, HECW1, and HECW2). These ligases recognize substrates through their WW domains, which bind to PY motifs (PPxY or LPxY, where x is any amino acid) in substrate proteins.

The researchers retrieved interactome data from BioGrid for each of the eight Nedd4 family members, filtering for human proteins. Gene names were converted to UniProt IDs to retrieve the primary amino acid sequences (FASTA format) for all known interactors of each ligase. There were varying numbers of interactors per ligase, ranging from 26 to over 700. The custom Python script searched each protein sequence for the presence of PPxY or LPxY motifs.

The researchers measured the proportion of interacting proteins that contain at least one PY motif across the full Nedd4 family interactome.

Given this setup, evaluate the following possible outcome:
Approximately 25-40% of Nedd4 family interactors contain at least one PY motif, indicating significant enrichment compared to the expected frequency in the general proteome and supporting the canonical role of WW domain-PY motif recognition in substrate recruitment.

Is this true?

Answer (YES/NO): NO